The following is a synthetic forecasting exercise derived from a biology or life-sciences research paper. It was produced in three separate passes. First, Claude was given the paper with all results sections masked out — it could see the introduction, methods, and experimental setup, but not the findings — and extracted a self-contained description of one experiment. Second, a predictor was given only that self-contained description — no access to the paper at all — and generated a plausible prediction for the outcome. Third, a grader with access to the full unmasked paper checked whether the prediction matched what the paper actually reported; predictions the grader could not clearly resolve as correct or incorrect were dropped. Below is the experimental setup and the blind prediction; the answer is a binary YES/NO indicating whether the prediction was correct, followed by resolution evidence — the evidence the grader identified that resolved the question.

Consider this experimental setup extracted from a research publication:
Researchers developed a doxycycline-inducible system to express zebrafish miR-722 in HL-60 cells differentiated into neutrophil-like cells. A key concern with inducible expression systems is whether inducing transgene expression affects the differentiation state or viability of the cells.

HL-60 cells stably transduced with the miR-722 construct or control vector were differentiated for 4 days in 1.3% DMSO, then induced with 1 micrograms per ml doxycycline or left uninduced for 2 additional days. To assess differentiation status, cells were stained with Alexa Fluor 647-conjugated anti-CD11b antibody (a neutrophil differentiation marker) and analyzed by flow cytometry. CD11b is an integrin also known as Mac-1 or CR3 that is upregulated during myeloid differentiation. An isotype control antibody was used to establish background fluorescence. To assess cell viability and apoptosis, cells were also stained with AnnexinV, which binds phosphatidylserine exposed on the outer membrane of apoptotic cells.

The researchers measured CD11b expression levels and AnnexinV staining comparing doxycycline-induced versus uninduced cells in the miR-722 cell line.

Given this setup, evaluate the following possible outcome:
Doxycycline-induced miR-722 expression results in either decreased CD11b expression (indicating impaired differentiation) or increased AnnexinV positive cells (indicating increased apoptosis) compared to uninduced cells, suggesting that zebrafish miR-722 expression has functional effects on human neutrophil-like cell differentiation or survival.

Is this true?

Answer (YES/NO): NO